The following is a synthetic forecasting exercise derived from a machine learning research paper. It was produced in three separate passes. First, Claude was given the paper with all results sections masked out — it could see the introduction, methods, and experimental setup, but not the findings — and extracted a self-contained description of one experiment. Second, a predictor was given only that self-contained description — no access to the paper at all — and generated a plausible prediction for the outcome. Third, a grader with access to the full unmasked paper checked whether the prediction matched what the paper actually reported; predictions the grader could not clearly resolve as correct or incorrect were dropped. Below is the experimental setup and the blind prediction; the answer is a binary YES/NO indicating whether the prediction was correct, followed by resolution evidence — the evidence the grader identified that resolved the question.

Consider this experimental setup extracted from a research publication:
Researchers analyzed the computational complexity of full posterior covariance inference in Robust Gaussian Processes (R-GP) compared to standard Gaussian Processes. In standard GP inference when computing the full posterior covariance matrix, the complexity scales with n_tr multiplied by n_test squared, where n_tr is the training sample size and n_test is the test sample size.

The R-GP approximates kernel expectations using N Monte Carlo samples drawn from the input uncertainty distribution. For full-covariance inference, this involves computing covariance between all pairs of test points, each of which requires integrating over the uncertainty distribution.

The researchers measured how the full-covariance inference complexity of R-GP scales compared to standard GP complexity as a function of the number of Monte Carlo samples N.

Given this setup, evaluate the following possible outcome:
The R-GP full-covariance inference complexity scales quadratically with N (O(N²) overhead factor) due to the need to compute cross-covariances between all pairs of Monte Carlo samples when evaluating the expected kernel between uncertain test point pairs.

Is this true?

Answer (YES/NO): NO